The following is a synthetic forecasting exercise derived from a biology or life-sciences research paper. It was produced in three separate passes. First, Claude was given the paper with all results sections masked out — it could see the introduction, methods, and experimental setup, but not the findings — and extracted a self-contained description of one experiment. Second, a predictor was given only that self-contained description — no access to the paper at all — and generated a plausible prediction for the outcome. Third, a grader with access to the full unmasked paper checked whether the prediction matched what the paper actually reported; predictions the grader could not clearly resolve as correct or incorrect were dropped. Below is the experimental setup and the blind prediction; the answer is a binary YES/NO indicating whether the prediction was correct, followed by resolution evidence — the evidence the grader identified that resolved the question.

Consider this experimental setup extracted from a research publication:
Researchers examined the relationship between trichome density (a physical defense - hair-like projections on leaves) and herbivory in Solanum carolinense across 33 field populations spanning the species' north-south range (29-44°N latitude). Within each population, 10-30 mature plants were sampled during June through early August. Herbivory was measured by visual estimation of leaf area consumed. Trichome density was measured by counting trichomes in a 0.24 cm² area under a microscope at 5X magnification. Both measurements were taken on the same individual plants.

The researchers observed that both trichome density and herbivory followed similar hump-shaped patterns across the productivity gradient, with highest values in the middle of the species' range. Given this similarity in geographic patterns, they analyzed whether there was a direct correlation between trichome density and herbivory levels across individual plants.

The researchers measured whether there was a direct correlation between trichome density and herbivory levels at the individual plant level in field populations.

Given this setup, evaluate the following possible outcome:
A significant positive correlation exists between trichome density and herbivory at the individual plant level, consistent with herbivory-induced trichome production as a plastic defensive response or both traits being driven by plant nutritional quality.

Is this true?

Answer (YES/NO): NO